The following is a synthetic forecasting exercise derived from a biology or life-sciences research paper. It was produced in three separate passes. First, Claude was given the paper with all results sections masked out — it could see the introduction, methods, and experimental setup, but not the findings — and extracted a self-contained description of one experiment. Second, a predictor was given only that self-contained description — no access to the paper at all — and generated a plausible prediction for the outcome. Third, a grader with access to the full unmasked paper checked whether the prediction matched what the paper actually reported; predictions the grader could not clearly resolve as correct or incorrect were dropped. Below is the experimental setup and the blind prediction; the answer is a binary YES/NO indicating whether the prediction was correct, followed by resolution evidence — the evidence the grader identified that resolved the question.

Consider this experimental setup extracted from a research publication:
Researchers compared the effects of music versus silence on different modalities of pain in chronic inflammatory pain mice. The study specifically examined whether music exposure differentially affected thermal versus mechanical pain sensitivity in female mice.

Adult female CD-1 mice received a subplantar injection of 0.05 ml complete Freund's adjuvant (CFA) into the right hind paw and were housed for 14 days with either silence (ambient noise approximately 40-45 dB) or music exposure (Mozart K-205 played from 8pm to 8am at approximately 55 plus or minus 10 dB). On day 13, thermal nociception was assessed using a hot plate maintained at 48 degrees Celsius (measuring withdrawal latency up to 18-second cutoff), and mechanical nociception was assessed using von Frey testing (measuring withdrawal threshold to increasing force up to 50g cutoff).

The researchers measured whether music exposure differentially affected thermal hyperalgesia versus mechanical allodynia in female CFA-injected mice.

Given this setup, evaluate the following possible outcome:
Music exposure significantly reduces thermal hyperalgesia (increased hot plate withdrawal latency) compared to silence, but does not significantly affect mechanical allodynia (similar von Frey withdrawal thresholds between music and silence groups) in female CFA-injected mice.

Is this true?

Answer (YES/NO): NO